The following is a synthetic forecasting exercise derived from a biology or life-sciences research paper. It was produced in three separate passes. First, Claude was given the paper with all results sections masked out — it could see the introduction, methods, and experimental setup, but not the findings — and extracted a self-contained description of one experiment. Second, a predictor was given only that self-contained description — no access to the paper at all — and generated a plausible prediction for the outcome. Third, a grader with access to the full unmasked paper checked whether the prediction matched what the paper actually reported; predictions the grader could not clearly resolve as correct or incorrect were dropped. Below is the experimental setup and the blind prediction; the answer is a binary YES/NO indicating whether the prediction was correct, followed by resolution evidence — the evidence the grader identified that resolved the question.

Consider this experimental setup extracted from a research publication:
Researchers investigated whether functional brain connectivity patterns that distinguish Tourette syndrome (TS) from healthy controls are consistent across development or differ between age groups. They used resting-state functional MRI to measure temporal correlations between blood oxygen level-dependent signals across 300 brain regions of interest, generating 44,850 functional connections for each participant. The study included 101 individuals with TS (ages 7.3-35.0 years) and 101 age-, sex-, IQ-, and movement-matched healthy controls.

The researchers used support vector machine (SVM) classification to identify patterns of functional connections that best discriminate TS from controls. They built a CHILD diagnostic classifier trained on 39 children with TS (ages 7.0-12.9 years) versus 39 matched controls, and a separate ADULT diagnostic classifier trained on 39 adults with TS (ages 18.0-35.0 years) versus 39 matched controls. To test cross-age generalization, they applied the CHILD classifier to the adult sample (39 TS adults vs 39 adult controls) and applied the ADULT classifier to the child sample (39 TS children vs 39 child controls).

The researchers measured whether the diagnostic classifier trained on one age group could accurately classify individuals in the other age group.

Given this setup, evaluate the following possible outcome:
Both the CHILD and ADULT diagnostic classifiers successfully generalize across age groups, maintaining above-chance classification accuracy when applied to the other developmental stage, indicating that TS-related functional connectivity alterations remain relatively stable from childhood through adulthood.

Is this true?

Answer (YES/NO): NO